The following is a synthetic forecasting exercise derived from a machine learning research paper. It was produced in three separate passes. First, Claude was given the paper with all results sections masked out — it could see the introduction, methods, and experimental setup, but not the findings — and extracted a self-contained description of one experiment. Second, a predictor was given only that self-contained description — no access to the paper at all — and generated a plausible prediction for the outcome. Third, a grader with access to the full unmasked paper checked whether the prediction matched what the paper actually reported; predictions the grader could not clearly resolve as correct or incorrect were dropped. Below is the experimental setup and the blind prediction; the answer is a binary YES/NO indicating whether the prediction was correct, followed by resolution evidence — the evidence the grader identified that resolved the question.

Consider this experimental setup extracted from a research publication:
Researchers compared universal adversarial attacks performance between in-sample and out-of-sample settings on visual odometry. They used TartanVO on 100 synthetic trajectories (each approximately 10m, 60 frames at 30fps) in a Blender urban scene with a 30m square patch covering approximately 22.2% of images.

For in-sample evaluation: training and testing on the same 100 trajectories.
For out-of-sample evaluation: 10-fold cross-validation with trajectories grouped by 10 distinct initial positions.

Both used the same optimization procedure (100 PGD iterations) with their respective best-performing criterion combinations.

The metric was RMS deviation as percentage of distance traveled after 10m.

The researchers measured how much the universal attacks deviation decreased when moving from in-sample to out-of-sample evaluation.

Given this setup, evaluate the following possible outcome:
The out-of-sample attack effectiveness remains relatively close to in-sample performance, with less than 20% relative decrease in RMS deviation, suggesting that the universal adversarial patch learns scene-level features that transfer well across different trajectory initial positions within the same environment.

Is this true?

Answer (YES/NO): NO